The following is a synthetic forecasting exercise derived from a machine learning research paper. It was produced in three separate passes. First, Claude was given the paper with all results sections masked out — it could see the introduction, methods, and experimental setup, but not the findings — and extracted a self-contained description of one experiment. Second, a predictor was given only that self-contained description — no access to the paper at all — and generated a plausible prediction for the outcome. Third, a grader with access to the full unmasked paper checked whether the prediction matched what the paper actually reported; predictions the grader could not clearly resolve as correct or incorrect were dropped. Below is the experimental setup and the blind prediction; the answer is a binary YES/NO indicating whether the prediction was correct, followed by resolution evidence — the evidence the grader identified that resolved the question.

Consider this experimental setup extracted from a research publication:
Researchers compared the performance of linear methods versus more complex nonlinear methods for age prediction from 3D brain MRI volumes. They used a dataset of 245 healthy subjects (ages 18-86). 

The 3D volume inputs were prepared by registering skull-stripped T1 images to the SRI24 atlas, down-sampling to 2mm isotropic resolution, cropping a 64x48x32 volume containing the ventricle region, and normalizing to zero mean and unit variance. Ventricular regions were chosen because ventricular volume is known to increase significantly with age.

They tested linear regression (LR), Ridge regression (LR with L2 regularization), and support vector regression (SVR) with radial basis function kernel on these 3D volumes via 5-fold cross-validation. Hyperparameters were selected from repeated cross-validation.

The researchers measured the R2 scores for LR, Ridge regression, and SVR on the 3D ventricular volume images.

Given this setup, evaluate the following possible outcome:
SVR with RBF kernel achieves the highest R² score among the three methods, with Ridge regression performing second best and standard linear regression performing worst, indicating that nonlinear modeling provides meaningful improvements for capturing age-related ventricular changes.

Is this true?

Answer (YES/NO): NO